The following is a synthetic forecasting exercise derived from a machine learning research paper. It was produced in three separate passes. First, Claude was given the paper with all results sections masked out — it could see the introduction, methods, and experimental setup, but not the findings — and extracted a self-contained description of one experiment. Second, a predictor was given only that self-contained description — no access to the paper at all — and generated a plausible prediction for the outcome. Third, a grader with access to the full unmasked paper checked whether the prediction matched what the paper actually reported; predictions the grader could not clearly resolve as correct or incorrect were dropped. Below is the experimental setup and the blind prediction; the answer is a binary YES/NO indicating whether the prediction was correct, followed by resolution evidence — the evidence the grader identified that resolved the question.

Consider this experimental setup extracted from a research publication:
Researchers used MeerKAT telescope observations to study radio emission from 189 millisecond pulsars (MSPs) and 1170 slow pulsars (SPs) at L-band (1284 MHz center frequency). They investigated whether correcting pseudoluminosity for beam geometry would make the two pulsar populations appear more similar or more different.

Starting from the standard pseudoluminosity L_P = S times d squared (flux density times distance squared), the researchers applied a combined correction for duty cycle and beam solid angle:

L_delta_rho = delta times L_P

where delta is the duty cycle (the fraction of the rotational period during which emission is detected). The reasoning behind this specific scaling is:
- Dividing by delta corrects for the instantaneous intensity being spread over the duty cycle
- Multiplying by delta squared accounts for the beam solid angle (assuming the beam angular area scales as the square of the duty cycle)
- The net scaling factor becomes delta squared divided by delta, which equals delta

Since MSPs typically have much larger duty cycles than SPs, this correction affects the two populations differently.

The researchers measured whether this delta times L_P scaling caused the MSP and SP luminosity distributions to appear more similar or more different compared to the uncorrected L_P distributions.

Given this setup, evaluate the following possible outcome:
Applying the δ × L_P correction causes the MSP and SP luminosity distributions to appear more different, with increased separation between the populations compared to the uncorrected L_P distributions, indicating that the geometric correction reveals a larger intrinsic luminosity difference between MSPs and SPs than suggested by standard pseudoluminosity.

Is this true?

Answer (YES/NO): NO